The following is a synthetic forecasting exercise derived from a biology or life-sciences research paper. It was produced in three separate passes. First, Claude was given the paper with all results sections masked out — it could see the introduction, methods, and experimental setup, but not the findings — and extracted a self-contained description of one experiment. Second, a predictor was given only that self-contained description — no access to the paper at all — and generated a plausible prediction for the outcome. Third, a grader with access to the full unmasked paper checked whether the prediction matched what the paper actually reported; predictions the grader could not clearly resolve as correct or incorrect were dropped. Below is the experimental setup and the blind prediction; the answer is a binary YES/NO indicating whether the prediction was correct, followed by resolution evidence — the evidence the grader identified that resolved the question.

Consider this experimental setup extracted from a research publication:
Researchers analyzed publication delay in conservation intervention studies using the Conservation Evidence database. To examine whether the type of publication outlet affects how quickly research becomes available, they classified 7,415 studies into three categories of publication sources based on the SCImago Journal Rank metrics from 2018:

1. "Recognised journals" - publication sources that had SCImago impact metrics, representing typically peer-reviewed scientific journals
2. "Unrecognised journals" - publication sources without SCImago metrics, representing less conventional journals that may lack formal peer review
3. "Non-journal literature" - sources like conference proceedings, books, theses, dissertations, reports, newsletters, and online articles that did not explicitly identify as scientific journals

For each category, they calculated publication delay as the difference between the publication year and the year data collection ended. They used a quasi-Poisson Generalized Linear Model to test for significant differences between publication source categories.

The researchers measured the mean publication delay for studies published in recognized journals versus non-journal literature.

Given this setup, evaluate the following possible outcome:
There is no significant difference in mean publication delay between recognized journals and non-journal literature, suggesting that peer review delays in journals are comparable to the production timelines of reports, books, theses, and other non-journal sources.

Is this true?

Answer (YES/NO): NO